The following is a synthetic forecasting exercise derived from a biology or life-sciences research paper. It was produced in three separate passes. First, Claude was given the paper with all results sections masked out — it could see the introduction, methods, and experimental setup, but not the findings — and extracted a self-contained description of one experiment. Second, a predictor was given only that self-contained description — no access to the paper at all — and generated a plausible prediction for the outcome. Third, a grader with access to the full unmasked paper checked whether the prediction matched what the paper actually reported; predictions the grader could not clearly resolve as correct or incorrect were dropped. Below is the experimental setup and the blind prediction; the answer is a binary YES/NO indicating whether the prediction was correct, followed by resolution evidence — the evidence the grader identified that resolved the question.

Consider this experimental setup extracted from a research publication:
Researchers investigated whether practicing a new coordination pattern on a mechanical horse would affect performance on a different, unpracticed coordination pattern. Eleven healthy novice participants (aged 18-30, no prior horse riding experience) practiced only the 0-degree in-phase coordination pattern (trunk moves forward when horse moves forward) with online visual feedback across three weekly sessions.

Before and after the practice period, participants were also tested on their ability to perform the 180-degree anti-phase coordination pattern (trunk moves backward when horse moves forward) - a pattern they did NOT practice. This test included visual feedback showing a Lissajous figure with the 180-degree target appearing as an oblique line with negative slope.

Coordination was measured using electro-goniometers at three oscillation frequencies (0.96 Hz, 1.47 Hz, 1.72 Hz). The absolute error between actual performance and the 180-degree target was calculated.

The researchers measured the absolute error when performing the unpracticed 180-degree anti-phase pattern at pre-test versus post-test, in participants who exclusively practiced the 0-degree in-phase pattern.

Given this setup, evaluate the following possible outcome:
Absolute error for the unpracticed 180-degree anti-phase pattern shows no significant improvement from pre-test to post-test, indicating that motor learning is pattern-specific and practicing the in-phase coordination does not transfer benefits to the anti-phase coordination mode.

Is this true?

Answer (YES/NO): YES